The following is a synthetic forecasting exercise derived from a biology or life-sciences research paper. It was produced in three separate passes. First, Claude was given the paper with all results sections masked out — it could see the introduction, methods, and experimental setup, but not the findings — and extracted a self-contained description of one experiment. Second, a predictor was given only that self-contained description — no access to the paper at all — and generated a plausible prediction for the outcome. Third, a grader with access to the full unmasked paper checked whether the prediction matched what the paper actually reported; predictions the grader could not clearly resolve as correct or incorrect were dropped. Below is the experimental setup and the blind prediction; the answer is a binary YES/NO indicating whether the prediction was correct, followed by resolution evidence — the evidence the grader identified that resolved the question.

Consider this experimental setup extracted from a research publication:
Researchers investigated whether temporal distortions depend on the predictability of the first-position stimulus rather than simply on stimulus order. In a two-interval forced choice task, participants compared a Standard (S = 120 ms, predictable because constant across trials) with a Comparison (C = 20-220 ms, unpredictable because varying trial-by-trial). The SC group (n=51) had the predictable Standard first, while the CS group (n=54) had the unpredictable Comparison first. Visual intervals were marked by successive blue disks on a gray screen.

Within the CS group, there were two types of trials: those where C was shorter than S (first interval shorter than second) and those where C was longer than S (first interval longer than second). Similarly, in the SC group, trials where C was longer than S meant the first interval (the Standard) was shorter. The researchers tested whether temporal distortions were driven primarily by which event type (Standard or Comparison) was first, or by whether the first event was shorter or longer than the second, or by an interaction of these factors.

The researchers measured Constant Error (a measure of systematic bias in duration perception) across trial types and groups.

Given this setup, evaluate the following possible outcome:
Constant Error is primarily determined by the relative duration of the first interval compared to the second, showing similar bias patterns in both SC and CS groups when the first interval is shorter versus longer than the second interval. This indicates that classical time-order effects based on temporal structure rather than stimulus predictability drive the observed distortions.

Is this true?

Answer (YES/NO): NO